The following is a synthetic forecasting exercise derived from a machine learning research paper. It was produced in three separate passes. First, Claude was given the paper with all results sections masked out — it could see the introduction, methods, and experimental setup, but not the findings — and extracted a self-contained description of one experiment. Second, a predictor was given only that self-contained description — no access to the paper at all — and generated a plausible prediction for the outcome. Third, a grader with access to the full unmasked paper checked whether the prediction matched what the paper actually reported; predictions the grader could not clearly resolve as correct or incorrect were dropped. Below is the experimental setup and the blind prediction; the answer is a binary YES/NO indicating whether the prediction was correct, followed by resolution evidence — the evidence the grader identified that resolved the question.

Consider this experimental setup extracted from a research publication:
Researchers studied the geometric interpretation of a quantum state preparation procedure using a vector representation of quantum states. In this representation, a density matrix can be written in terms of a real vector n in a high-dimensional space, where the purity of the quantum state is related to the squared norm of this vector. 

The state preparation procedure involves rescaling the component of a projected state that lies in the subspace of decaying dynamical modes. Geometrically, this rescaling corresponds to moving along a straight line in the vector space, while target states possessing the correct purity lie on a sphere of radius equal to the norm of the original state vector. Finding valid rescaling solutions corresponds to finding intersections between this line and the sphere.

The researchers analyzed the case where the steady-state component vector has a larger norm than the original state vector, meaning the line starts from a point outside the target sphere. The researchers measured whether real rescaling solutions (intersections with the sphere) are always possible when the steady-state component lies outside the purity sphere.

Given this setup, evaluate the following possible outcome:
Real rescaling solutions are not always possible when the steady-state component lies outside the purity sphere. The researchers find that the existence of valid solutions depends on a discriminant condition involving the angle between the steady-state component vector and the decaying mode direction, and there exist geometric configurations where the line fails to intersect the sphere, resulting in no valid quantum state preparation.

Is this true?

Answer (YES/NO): YES